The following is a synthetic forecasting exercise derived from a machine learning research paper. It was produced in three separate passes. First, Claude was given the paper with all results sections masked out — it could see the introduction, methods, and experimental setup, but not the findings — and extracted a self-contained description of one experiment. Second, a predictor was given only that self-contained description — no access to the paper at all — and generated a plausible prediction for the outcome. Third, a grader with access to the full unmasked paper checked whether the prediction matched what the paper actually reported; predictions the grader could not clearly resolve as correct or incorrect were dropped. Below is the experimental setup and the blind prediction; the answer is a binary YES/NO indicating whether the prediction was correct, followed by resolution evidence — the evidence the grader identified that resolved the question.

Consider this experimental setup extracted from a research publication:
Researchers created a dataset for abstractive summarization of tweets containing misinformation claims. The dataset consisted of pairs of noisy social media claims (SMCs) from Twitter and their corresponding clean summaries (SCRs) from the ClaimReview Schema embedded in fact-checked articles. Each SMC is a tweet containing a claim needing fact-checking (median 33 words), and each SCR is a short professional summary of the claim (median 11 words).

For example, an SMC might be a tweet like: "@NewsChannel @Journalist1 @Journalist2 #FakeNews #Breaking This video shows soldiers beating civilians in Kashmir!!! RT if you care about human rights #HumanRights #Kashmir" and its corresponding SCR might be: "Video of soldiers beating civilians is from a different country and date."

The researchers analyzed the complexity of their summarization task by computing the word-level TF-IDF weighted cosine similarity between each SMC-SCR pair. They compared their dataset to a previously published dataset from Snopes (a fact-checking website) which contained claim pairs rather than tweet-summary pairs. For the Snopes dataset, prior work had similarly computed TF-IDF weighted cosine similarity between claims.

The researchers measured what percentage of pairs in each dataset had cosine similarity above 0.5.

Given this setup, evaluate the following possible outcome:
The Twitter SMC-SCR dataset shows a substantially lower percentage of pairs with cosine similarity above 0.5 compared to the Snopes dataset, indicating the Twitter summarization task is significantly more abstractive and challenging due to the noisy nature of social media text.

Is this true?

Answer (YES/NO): NO